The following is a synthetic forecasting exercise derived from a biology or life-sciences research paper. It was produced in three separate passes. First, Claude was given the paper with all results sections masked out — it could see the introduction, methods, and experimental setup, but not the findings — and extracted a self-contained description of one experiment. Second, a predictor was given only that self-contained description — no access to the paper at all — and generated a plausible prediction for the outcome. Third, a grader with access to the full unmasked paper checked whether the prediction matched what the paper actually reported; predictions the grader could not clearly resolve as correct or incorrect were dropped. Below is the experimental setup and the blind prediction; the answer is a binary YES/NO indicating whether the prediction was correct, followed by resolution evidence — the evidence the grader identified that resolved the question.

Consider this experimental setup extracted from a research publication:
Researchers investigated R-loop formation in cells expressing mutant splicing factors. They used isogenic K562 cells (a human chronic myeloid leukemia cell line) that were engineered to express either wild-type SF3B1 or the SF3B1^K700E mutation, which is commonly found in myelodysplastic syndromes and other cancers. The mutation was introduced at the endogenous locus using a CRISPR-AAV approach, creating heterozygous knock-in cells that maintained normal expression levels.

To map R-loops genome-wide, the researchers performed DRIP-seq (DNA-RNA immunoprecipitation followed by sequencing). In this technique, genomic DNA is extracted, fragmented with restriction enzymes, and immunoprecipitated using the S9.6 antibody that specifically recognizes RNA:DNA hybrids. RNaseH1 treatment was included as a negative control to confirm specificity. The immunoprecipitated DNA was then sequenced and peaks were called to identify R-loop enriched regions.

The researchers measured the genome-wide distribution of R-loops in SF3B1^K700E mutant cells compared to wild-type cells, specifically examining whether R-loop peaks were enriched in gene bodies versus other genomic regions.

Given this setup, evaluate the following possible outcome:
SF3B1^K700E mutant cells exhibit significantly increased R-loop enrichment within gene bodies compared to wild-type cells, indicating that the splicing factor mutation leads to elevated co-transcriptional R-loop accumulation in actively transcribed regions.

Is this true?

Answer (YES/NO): YES